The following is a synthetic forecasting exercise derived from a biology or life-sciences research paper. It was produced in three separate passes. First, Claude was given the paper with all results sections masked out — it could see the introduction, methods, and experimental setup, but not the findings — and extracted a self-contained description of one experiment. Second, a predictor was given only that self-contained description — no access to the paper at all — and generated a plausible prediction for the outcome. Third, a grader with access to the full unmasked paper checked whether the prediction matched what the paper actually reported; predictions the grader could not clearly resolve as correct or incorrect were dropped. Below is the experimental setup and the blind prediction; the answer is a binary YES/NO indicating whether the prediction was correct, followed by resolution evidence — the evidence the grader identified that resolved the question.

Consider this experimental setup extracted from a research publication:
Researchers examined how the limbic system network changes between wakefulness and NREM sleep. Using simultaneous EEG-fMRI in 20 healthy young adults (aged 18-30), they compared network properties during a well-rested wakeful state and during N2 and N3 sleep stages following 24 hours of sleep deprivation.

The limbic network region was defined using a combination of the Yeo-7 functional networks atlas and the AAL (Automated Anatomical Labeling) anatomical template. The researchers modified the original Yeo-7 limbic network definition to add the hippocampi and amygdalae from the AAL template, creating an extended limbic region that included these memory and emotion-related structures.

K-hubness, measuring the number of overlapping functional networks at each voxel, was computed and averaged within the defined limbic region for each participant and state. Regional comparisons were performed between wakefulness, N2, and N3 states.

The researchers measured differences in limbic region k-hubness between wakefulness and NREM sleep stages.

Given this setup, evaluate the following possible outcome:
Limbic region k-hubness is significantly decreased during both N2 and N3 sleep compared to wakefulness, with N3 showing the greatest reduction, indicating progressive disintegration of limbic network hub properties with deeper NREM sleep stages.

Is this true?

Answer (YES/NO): NO